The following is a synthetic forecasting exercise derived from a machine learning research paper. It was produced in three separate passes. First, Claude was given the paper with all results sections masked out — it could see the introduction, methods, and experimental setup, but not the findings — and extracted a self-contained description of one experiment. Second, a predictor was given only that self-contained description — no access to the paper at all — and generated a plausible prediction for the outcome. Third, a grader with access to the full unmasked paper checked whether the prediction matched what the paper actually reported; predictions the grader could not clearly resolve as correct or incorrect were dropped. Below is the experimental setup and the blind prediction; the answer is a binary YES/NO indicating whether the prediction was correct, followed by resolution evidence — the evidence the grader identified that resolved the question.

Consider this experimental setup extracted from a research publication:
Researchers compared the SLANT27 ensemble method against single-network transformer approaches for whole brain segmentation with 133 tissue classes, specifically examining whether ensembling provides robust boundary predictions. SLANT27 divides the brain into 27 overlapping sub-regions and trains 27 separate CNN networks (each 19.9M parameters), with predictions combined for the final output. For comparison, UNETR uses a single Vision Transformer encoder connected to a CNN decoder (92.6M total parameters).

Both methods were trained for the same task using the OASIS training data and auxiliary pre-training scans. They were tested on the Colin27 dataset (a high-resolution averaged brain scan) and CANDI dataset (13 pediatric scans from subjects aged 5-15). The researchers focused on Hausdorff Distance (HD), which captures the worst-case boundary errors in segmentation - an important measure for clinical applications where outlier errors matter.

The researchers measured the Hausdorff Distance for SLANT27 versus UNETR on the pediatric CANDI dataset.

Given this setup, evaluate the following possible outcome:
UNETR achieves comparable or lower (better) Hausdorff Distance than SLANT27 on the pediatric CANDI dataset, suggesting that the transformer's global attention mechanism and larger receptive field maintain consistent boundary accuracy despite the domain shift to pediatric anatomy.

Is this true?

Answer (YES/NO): NO